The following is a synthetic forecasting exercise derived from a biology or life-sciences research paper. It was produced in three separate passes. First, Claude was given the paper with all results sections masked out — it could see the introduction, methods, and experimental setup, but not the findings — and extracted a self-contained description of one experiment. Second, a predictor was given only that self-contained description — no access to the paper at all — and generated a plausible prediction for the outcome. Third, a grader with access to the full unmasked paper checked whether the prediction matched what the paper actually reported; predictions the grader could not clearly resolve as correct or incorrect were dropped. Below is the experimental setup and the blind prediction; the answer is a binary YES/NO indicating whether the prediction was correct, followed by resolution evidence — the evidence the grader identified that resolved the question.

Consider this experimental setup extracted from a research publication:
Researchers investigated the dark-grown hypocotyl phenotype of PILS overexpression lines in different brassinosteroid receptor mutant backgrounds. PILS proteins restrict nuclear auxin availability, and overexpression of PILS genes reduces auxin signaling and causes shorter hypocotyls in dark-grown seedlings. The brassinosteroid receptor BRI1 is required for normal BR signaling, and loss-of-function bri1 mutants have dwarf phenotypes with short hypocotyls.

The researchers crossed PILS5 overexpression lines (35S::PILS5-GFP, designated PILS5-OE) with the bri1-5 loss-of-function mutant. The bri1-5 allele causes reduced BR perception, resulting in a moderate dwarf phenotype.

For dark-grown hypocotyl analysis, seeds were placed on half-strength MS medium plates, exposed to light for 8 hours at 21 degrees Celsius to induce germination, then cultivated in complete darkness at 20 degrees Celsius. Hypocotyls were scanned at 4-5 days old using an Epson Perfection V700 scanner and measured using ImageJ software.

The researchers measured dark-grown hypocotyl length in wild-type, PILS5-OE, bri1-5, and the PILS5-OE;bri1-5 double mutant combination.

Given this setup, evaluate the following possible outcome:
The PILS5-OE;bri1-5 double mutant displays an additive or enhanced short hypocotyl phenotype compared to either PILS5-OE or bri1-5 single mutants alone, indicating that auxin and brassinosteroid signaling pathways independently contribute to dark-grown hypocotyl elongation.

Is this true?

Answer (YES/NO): YES